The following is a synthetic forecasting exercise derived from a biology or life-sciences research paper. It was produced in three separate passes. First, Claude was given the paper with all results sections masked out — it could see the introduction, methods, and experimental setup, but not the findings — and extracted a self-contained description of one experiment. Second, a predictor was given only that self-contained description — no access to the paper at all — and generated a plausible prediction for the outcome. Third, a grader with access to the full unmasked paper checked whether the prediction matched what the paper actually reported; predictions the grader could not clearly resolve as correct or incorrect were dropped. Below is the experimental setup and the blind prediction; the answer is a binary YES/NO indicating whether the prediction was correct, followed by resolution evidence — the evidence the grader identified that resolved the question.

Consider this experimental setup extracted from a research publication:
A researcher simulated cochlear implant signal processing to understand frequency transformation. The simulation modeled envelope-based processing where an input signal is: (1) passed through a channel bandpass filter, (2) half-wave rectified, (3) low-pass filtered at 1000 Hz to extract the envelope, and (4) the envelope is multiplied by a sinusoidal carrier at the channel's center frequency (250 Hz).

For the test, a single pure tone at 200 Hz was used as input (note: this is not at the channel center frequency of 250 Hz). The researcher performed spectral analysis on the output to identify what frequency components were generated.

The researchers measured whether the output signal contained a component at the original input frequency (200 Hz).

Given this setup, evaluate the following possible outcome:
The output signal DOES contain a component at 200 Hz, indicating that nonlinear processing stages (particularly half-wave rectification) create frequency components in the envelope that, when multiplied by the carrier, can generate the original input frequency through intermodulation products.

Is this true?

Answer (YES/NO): NO